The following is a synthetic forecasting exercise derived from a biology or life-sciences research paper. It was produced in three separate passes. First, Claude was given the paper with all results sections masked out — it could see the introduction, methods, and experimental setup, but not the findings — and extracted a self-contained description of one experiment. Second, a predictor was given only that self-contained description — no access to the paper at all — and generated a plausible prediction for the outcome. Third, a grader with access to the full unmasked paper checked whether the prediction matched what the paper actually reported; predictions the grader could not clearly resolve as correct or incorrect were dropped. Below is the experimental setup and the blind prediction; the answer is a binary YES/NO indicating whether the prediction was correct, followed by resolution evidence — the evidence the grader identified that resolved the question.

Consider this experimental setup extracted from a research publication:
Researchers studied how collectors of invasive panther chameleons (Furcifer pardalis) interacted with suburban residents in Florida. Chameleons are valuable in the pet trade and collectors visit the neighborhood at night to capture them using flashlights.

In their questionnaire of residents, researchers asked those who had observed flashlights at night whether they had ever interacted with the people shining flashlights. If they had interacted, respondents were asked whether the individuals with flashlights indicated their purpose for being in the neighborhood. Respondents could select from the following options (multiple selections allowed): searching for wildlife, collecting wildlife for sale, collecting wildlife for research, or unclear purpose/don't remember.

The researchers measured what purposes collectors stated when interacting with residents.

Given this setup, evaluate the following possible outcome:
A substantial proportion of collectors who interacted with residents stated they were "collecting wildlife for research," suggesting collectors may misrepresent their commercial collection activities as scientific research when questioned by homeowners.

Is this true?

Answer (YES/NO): YES